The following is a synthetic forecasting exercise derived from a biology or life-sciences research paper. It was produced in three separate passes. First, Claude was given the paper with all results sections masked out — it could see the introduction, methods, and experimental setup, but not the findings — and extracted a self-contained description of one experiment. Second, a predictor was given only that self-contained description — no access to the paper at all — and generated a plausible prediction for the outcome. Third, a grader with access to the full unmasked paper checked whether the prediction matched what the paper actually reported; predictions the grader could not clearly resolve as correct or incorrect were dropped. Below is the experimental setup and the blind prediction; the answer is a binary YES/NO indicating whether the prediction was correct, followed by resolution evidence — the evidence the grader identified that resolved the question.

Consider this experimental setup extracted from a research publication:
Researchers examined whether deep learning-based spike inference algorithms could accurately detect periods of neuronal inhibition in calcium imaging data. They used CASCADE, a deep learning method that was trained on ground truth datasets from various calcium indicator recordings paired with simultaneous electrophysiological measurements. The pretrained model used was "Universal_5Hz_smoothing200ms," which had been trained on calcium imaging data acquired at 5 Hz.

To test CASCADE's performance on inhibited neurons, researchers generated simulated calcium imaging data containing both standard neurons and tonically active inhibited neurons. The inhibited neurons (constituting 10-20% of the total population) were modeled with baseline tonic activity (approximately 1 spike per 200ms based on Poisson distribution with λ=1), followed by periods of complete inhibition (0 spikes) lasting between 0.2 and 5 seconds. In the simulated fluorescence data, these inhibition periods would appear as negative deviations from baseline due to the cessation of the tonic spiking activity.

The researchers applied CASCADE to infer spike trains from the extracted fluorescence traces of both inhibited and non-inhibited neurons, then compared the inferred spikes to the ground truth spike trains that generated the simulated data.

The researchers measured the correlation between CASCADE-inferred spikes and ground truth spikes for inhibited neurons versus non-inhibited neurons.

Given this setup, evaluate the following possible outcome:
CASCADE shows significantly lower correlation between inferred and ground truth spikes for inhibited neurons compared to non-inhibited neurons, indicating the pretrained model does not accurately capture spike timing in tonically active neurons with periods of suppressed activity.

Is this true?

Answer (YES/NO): YES